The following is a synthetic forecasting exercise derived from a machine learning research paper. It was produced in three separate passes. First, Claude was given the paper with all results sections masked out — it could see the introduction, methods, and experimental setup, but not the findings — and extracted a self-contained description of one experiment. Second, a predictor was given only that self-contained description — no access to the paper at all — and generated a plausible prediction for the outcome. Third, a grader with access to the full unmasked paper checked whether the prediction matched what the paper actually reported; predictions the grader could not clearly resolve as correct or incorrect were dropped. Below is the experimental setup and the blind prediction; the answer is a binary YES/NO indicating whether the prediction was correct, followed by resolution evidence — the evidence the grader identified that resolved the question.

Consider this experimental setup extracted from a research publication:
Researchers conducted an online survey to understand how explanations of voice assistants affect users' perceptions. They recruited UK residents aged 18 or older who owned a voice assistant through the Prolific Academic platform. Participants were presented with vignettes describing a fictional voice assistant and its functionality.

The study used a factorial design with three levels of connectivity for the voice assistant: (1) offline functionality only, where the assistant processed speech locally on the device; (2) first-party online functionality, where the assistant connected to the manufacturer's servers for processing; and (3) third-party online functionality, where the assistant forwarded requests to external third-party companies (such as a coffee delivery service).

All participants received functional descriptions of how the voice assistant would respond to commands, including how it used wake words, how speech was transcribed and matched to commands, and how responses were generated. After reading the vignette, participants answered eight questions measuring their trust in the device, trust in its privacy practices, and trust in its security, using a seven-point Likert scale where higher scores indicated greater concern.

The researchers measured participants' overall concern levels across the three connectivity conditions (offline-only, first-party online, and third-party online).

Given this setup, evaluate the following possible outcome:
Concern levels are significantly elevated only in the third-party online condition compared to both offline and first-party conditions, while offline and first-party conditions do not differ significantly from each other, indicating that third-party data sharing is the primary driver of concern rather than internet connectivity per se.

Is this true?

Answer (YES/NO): NO